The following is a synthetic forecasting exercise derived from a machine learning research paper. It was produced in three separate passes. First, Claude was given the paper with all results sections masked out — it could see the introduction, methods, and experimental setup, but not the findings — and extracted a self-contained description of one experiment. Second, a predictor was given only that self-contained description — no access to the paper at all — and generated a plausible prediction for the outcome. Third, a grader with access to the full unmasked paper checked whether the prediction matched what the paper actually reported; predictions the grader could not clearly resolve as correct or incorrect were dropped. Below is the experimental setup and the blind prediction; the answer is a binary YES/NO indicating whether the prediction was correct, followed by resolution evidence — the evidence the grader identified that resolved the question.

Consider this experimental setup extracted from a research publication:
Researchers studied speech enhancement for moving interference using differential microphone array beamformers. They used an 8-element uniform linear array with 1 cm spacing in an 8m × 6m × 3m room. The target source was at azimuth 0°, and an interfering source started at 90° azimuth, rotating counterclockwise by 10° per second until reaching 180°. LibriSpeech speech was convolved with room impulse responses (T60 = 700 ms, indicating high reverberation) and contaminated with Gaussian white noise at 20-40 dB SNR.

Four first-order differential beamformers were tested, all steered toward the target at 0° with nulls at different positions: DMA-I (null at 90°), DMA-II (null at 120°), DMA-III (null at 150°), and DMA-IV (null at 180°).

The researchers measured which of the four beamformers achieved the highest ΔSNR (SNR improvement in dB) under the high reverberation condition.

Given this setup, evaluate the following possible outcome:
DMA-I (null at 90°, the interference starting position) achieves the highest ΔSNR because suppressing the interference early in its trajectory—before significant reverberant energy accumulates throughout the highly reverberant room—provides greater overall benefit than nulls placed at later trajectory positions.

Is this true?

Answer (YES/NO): YES